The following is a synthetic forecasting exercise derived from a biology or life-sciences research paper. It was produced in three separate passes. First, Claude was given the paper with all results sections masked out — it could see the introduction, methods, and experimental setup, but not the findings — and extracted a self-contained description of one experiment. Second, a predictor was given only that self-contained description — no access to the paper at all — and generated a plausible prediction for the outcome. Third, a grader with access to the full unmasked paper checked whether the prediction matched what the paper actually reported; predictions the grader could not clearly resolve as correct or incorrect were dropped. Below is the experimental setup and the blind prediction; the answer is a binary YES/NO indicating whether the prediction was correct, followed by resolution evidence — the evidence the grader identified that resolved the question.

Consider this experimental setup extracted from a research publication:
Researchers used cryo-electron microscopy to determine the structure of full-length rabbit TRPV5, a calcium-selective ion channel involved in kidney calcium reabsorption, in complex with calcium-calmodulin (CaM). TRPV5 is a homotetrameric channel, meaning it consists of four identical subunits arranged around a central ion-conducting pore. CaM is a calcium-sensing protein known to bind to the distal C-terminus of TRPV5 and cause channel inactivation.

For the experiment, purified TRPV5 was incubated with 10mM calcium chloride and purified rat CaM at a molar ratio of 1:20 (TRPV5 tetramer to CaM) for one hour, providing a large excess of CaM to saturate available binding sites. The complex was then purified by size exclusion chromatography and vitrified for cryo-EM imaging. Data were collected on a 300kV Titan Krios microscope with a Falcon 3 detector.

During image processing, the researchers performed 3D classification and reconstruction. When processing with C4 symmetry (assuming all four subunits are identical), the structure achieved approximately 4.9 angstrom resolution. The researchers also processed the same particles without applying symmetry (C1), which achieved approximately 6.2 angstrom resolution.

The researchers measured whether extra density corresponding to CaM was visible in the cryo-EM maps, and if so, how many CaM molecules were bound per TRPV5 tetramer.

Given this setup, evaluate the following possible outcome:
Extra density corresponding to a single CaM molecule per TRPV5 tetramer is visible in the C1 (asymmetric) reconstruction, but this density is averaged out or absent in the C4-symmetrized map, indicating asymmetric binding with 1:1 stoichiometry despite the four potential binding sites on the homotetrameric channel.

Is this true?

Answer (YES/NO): YES